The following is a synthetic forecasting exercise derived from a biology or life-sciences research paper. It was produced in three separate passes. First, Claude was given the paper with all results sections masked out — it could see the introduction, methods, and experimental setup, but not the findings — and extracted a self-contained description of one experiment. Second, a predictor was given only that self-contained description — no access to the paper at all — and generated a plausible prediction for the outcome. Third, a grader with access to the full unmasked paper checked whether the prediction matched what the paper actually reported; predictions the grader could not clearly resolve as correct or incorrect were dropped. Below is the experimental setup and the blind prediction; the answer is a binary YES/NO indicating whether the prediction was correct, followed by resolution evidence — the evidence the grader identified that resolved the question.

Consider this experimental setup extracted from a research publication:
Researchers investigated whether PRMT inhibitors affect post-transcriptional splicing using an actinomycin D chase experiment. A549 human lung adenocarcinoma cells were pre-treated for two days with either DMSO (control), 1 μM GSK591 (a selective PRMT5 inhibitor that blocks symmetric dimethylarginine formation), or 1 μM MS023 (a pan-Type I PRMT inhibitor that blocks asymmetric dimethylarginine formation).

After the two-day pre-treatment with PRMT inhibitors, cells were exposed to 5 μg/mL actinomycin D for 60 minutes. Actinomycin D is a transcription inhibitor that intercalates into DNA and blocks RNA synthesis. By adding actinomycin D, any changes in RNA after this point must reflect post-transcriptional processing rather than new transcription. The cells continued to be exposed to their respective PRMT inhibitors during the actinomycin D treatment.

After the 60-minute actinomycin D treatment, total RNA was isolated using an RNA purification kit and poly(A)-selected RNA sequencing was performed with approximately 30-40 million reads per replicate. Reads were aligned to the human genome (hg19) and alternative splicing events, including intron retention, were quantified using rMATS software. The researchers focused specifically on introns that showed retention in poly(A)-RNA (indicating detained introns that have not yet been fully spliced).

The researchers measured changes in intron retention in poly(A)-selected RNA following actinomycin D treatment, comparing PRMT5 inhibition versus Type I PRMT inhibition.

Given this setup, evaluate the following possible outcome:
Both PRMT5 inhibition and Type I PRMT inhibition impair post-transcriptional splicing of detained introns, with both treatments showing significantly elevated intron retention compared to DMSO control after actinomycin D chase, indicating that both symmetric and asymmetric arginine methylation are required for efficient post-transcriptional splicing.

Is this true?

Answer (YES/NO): NO